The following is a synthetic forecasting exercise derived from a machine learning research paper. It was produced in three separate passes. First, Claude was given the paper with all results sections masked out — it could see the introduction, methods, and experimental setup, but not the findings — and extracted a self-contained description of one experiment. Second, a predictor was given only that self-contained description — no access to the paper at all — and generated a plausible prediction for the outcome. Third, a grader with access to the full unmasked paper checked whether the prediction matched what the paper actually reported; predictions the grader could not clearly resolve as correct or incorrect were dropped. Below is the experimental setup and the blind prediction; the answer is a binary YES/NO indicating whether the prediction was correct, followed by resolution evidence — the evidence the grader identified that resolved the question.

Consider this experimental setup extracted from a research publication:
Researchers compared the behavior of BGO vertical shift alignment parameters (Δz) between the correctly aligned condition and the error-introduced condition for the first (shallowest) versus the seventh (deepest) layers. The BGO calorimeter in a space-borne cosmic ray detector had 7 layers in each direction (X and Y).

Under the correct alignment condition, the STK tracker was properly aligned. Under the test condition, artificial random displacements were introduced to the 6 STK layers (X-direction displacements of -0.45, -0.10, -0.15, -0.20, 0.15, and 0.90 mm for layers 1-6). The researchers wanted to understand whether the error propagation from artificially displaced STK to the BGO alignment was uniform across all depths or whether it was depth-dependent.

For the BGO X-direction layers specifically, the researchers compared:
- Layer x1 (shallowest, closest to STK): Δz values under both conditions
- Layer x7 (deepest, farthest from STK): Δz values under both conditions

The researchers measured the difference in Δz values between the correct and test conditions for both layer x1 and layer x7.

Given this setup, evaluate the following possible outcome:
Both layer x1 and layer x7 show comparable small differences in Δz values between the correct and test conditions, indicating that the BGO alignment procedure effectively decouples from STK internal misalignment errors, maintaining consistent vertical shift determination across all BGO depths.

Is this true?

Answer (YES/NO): NO